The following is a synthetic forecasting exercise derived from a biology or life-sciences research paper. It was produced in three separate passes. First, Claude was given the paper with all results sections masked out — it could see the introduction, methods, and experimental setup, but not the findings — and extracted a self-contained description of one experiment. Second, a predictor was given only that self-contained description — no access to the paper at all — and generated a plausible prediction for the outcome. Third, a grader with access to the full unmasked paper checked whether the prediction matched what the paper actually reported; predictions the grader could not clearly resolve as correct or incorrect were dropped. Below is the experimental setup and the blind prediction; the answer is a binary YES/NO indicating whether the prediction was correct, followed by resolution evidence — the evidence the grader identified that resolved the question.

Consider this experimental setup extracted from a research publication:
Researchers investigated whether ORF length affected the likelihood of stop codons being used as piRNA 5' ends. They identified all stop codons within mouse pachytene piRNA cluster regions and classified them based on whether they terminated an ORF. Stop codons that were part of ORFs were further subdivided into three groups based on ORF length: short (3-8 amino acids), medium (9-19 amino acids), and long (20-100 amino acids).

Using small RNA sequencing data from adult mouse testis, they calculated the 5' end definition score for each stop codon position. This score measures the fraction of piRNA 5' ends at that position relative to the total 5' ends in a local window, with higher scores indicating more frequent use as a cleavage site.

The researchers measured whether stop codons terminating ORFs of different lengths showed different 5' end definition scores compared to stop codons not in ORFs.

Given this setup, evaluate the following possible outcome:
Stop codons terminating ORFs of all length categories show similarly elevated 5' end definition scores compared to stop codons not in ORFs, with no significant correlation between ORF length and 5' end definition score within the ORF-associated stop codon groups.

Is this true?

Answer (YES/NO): NO